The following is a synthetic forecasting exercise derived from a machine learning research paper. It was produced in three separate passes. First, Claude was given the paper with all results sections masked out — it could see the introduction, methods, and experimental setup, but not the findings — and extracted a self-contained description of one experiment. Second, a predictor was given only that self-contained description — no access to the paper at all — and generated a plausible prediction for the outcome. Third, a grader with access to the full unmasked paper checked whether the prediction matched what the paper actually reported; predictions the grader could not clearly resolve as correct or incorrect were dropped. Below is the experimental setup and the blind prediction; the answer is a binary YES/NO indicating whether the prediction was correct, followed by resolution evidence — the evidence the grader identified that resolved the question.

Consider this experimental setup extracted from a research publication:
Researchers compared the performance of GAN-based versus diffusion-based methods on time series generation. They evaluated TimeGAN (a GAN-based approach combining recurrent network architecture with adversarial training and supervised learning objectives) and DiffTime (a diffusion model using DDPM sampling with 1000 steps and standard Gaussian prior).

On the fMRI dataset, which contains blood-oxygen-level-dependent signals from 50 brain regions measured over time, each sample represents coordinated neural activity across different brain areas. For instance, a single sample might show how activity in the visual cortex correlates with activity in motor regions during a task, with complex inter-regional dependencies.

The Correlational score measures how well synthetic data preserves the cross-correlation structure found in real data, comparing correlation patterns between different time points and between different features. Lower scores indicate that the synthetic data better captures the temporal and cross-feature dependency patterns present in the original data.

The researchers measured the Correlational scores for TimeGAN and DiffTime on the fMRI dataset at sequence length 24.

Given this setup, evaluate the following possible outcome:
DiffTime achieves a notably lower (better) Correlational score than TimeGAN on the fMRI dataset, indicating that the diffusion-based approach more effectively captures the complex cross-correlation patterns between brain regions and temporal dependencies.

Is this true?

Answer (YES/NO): YES